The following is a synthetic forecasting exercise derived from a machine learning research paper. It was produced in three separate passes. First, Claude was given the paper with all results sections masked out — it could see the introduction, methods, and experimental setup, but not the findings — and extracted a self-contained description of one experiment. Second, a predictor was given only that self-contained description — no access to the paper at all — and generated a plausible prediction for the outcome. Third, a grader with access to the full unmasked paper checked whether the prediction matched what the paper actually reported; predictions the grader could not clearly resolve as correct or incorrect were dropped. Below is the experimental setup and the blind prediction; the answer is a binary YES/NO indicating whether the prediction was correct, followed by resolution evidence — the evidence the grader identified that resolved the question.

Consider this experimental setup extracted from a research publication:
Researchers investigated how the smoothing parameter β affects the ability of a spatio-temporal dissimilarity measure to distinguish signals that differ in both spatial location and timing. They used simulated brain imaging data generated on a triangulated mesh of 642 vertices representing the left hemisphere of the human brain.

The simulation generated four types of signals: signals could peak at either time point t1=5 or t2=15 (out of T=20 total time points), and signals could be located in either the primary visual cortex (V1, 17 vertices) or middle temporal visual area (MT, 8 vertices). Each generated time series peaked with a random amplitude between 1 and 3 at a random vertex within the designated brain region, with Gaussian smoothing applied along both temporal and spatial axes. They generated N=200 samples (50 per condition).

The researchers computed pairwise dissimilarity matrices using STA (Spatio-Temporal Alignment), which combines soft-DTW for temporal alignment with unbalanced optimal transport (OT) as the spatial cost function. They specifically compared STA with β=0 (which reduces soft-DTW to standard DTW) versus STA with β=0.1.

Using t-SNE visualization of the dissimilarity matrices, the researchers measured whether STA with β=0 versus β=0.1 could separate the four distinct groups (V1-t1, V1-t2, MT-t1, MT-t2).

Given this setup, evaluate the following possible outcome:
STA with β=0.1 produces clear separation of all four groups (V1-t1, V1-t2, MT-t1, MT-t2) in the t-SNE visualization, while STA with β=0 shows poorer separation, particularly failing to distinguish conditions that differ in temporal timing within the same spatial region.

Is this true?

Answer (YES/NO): YES